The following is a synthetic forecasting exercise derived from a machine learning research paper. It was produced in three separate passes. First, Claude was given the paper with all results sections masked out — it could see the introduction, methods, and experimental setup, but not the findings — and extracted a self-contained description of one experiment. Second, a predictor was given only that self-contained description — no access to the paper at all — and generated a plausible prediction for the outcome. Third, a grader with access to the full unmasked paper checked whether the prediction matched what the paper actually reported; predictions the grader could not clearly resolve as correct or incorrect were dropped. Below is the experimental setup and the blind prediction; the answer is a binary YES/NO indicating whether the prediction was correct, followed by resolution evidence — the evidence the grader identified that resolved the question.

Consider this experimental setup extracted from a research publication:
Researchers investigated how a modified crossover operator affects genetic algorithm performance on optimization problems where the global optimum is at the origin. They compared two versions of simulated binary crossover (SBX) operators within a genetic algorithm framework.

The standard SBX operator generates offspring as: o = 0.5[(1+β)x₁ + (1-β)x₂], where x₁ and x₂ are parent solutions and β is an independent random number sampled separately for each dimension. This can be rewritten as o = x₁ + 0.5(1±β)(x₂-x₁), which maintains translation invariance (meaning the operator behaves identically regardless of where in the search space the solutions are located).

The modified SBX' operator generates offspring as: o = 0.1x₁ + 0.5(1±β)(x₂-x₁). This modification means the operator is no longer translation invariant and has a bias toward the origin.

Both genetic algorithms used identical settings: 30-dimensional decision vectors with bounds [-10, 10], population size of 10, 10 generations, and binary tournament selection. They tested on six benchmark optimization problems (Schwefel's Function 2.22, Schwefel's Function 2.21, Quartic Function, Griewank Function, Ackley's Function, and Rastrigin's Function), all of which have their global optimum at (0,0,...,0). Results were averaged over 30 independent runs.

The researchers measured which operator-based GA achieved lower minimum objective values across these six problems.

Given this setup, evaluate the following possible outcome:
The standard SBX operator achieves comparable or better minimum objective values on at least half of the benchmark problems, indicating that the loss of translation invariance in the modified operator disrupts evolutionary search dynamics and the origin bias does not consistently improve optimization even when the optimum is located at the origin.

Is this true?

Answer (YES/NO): NO